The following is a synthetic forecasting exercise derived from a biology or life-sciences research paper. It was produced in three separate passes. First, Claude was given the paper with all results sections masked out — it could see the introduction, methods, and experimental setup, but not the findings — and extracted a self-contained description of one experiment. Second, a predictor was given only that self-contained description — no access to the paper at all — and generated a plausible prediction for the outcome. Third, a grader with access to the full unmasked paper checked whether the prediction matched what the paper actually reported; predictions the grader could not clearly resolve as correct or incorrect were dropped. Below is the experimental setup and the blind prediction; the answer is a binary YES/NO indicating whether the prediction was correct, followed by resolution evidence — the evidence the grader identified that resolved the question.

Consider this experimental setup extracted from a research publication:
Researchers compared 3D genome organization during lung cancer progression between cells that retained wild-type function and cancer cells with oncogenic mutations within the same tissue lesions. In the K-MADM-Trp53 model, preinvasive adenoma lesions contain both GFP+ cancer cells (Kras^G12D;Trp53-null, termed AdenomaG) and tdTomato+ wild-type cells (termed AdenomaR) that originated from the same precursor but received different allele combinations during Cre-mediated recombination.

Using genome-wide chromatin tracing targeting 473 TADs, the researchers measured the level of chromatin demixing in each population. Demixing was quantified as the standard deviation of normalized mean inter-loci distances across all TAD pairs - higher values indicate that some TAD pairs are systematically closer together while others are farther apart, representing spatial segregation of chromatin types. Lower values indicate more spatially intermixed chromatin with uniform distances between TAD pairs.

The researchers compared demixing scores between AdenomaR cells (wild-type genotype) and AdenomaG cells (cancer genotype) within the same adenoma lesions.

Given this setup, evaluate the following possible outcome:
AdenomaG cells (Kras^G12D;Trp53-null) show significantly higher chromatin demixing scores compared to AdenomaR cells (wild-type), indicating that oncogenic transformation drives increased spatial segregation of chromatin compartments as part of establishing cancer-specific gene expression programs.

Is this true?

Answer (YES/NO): NO